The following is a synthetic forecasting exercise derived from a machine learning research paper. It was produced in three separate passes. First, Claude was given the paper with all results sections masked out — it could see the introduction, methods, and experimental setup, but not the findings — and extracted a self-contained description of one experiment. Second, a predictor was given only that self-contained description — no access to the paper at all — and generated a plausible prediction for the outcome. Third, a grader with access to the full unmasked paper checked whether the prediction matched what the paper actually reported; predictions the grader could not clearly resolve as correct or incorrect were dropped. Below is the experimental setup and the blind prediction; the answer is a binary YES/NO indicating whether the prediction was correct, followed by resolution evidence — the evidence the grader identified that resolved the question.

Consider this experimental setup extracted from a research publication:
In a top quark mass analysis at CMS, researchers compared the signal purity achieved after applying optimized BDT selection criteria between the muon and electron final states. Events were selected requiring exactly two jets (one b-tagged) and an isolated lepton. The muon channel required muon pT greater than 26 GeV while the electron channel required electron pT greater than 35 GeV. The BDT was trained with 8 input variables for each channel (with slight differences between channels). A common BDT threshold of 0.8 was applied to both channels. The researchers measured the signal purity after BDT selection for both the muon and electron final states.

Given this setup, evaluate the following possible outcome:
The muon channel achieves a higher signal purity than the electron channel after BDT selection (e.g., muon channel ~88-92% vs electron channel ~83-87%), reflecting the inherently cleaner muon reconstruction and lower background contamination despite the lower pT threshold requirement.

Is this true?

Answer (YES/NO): NO